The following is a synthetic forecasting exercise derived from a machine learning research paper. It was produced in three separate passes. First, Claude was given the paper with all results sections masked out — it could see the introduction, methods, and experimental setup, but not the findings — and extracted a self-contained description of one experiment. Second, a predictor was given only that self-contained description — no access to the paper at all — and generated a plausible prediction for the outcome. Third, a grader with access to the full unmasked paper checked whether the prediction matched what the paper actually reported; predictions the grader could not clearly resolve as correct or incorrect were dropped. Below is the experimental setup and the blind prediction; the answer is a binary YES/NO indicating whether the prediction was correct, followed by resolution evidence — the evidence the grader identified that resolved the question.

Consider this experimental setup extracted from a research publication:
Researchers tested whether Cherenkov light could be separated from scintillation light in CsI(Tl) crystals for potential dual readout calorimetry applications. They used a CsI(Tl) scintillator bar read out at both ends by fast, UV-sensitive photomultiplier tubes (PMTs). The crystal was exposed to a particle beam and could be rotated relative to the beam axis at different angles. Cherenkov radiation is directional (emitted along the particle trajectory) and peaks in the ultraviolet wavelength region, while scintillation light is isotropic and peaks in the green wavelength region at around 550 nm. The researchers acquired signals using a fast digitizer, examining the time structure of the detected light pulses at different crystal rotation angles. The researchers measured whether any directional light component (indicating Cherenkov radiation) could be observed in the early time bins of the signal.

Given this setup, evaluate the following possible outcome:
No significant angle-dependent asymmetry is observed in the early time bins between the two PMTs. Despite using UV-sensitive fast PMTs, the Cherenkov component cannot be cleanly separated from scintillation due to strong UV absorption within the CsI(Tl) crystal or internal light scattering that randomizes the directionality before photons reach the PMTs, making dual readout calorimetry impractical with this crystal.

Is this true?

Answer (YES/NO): NO